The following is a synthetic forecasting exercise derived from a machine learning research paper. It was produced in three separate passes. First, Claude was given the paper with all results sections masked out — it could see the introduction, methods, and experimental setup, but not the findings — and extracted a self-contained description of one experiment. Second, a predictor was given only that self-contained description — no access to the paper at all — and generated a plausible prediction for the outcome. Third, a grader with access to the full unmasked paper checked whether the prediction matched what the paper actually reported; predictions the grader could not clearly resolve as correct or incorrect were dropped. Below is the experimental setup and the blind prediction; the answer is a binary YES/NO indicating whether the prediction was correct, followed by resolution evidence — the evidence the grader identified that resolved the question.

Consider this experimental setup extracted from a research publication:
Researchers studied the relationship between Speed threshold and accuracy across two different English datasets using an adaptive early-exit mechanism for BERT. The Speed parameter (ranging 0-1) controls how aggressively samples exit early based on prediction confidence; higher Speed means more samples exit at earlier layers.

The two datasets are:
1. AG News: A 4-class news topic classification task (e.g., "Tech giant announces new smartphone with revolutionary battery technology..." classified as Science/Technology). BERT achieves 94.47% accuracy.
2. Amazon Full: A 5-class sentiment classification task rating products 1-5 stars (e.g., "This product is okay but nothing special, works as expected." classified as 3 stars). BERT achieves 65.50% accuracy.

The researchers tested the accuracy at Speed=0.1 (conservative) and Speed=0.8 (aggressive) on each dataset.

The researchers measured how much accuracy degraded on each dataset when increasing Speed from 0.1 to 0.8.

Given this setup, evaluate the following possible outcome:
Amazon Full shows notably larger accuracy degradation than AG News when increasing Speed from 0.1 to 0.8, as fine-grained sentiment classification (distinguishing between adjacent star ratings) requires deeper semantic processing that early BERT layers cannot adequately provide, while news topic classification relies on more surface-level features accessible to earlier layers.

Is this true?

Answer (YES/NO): YES